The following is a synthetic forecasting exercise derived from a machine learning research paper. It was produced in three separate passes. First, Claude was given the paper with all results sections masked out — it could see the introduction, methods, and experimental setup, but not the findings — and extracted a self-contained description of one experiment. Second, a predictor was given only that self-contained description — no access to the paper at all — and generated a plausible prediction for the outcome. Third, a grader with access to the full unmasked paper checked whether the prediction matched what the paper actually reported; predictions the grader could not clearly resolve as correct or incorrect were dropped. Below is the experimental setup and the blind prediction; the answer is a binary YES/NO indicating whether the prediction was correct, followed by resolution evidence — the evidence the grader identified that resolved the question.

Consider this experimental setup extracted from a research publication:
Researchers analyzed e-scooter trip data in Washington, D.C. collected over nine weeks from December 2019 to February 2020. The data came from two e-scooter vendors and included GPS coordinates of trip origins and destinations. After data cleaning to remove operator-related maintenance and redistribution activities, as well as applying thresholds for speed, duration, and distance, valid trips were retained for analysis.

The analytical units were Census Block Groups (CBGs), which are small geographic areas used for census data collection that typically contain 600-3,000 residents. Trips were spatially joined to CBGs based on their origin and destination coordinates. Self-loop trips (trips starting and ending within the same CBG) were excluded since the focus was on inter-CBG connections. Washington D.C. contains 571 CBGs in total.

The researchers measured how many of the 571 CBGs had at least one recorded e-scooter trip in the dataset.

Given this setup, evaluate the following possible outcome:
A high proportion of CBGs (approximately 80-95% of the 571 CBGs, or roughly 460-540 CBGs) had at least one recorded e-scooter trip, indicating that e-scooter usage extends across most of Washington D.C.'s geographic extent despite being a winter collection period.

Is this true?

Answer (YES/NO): NO